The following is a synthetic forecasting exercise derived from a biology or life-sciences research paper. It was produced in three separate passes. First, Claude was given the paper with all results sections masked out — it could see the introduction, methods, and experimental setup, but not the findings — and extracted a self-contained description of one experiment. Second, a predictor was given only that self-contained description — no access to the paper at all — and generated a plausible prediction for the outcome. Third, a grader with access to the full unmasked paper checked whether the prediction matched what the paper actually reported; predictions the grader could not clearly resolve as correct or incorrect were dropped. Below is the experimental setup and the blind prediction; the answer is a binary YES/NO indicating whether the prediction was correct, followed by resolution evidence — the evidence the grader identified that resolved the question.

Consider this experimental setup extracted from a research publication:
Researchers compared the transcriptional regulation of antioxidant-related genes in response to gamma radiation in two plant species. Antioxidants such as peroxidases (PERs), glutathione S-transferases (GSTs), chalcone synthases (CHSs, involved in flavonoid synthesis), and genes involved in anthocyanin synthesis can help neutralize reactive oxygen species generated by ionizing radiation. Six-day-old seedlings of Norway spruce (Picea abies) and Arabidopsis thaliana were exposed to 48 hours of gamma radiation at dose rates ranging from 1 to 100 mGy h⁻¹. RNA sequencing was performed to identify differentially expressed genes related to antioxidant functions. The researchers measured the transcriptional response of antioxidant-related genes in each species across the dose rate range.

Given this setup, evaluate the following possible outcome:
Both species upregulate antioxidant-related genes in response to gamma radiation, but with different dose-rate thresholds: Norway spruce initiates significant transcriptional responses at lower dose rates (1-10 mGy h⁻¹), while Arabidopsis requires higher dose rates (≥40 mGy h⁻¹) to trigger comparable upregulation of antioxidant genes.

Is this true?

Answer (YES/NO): NO